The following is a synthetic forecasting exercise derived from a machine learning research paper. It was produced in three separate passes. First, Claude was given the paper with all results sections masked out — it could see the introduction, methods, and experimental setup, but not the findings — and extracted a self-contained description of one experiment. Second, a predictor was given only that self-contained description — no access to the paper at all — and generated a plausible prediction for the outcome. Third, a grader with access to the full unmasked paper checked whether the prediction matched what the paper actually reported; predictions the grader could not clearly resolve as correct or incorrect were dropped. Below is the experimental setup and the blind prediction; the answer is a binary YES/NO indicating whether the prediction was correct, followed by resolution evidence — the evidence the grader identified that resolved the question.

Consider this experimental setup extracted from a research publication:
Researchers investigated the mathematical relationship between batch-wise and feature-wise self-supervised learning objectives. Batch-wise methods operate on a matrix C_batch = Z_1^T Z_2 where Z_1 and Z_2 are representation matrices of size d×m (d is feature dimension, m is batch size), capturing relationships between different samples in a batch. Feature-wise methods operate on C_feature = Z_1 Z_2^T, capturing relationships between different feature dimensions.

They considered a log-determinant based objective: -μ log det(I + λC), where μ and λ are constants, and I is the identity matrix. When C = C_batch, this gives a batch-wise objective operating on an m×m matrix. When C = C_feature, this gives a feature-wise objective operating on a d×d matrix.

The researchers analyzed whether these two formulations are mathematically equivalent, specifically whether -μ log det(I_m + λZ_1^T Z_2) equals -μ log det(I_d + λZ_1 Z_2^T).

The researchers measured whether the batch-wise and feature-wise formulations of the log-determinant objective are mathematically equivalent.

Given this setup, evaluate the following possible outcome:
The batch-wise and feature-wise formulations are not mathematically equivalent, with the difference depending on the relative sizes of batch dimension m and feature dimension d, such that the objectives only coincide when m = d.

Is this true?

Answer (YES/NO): NO